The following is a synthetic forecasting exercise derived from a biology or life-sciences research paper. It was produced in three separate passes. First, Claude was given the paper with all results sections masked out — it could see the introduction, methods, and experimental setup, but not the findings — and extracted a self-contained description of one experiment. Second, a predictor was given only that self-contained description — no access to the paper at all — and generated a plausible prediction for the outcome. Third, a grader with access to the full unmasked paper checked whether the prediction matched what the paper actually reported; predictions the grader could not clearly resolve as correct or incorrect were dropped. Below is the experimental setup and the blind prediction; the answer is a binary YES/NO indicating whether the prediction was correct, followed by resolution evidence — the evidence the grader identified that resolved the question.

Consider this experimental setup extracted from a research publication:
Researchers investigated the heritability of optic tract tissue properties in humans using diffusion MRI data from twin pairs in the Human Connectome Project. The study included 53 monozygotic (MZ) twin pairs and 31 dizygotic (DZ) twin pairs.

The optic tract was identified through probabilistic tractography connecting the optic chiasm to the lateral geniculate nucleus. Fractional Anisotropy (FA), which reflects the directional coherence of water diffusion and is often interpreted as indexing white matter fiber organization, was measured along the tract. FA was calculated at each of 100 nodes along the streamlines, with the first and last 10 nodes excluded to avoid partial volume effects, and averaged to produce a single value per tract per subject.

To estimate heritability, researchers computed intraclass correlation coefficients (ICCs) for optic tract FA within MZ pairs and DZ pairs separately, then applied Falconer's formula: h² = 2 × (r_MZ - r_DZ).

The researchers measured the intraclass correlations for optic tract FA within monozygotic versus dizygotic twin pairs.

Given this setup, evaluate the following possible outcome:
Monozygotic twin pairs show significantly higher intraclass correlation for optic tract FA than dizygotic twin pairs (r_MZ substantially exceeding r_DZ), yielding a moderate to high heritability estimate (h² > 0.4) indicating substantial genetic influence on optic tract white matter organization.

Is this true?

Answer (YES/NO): YES